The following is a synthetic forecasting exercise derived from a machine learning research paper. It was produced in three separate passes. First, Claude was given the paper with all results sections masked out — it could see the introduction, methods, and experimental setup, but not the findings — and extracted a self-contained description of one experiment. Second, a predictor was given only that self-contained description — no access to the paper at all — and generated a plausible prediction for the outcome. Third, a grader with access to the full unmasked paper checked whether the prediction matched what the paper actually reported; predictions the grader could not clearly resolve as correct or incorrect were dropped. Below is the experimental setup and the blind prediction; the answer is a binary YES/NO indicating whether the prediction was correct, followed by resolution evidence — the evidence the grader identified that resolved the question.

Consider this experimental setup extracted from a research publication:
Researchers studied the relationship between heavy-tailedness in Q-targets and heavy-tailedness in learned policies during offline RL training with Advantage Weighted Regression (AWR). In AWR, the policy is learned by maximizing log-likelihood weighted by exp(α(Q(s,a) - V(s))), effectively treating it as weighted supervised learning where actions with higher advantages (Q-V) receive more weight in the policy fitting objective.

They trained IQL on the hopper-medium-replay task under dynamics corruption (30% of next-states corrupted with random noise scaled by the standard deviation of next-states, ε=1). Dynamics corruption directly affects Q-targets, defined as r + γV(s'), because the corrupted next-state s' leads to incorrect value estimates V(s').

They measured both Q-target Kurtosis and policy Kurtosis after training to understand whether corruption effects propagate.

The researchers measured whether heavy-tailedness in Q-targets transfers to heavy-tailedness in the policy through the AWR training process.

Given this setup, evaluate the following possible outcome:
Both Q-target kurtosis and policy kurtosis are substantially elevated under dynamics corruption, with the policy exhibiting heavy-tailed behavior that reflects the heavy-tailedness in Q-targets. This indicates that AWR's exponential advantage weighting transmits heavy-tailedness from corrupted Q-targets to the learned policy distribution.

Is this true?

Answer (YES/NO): YES